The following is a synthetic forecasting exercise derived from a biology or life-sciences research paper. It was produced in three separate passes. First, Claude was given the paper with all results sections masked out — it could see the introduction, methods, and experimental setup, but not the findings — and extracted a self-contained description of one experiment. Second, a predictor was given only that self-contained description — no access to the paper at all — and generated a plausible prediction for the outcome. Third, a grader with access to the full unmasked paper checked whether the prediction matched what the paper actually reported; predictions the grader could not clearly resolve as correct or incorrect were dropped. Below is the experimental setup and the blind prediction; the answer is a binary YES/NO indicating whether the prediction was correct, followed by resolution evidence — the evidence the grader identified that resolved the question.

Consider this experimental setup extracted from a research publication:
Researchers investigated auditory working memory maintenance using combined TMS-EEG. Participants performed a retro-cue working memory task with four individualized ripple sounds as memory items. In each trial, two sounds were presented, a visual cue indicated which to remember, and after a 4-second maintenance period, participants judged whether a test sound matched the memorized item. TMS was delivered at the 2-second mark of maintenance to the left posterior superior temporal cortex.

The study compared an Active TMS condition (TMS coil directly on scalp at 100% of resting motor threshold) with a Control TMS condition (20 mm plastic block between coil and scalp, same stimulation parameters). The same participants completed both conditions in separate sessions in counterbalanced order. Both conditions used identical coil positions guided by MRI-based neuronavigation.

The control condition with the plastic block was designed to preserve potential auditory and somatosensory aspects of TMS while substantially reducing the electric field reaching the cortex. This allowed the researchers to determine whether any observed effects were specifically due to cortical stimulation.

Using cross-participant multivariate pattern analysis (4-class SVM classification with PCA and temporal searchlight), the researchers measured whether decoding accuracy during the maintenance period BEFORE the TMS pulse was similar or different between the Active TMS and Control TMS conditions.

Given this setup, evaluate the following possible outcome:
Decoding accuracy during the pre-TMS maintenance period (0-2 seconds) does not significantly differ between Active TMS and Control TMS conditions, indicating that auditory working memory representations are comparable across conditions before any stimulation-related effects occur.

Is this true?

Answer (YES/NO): YES